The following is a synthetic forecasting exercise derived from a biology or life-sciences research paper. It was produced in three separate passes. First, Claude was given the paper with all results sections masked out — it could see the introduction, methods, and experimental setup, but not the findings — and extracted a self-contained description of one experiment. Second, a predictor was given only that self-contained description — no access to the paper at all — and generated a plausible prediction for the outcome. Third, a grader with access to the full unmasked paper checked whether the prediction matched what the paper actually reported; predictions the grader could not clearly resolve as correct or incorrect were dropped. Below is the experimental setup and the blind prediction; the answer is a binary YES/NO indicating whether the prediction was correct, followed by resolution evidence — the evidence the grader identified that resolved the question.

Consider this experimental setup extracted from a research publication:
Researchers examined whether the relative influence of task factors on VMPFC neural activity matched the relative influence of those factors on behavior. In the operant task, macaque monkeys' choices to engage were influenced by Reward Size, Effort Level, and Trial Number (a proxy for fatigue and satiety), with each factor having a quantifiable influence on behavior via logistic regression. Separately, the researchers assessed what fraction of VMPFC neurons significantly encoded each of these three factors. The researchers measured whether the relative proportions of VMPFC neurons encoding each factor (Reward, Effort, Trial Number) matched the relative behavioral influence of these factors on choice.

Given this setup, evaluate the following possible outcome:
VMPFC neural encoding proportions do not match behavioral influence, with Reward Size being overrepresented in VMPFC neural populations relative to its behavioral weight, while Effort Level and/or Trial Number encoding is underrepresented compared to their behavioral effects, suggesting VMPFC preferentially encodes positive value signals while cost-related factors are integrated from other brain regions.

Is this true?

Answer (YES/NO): NO